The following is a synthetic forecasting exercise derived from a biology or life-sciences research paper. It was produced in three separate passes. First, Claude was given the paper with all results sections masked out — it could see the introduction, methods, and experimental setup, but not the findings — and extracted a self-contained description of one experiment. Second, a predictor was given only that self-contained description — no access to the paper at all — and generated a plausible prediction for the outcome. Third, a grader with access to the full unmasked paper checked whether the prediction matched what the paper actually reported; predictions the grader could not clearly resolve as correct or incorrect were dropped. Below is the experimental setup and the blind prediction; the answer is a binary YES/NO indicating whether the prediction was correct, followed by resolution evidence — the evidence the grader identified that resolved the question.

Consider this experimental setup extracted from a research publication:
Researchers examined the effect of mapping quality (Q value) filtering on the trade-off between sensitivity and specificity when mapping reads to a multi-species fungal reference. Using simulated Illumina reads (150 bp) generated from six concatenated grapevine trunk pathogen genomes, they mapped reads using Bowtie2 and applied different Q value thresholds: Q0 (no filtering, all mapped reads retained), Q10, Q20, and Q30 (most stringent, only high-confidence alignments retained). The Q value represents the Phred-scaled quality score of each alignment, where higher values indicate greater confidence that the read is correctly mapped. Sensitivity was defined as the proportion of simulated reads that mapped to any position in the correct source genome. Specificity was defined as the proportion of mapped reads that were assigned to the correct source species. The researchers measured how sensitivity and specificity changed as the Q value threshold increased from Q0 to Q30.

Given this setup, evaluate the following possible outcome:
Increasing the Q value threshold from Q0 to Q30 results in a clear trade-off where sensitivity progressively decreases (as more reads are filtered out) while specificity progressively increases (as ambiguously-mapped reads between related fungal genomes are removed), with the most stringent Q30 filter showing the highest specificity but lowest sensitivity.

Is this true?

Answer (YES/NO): NO